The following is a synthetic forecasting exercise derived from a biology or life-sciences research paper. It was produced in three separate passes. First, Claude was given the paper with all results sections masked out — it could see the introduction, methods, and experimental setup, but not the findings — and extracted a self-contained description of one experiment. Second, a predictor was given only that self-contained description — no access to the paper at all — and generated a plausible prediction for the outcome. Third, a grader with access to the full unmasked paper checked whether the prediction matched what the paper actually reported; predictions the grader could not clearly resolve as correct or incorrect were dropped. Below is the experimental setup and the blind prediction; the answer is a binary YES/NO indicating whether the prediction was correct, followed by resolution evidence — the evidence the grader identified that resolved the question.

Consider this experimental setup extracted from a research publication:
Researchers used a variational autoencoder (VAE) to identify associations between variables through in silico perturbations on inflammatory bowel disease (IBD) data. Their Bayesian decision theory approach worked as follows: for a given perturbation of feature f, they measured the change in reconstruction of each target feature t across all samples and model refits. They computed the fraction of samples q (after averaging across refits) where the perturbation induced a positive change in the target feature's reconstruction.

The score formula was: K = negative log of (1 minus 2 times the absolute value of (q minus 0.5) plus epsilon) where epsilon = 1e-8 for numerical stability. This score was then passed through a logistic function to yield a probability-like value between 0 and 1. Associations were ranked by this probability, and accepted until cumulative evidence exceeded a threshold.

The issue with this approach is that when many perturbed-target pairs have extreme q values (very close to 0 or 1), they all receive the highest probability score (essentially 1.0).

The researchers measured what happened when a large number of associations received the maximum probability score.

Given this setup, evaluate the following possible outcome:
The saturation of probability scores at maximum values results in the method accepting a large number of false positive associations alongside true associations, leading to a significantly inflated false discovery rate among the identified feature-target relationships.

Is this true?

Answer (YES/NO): NO